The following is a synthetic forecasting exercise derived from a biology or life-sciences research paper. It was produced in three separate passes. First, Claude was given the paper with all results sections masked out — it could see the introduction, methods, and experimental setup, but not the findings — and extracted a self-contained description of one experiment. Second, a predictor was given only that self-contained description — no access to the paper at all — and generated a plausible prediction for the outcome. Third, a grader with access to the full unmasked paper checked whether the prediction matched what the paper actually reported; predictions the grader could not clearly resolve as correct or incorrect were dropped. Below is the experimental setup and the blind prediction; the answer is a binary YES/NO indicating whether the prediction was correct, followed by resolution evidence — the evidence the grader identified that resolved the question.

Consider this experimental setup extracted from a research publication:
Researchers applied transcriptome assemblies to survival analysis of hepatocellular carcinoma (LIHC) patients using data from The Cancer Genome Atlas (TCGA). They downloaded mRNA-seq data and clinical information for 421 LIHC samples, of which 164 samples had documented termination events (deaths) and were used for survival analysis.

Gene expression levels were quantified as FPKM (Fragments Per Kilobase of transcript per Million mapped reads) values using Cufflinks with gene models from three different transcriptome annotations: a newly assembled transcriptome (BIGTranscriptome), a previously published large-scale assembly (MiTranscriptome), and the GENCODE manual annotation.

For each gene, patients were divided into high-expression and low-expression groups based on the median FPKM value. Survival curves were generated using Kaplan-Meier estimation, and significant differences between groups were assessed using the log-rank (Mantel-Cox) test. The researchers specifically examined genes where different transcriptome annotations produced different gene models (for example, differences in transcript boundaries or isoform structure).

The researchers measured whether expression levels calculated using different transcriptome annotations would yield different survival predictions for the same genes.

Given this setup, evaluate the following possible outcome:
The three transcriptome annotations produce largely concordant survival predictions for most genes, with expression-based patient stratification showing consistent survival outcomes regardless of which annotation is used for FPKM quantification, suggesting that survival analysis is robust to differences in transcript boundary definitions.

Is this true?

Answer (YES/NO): NO